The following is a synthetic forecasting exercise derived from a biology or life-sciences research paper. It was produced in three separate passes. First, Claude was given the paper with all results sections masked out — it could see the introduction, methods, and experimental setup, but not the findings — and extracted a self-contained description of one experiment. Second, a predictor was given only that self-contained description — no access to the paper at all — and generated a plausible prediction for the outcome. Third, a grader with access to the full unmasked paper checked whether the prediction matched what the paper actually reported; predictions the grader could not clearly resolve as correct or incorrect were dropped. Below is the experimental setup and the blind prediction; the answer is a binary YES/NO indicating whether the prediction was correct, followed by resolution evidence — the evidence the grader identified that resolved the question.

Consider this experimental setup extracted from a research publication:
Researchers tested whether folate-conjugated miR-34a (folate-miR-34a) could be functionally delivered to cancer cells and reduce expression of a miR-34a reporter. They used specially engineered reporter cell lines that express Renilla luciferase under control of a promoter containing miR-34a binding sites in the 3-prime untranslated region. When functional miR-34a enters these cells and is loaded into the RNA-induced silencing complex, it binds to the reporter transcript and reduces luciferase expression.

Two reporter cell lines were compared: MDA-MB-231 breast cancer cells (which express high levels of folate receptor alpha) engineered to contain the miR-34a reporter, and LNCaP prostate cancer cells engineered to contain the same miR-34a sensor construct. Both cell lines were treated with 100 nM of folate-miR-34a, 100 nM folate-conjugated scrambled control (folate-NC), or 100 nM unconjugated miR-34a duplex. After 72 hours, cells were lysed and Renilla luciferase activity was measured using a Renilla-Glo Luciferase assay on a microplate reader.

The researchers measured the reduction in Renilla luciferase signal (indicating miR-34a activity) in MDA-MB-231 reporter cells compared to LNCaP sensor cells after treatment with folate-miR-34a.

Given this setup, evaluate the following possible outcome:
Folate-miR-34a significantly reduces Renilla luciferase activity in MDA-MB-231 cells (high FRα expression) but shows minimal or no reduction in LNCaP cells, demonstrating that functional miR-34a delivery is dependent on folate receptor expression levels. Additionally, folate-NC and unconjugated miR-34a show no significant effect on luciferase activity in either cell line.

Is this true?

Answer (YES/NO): YES